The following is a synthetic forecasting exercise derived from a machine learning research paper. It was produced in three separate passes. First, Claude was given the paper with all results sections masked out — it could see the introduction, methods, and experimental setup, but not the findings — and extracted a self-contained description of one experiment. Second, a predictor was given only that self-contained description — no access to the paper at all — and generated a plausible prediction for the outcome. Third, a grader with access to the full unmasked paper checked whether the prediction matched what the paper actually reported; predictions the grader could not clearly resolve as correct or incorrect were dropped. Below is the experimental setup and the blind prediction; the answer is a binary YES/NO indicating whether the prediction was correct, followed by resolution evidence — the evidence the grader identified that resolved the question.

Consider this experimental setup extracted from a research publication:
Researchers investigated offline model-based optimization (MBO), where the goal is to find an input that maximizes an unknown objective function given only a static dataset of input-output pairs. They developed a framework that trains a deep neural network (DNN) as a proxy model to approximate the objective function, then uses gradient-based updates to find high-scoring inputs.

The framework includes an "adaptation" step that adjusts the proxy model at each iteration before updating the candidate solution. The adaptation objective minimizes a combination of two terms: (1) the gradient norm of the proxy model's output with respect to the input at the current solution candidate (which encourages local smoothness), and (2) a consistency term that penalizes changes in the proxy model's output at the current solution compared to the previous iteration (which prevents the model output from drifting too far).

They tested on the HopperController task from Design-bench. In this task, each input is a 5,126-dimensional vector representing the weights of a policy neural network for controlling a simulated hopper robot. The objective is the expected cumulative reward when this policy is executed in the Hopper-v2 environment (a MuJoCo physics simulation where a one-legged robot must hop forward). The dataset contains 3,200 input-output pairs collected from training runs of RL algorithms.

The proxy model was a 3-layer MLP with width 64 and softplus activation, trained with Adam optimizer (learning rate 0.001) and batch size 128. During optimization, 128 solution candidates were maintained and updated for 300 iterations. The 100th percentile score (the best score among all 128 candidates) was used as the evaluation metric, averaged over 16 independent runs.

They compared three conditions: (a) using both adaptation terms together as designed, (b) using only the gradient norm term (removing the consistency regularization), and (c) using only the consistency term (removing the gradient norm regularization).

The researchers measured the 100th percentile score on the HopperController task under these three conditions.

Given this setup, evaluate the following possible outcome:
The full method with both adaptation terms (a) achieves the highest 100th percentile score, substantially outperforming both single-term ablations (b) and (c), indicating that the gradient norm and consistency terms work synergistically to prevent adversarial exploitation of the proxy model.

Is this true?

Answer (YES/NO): YES